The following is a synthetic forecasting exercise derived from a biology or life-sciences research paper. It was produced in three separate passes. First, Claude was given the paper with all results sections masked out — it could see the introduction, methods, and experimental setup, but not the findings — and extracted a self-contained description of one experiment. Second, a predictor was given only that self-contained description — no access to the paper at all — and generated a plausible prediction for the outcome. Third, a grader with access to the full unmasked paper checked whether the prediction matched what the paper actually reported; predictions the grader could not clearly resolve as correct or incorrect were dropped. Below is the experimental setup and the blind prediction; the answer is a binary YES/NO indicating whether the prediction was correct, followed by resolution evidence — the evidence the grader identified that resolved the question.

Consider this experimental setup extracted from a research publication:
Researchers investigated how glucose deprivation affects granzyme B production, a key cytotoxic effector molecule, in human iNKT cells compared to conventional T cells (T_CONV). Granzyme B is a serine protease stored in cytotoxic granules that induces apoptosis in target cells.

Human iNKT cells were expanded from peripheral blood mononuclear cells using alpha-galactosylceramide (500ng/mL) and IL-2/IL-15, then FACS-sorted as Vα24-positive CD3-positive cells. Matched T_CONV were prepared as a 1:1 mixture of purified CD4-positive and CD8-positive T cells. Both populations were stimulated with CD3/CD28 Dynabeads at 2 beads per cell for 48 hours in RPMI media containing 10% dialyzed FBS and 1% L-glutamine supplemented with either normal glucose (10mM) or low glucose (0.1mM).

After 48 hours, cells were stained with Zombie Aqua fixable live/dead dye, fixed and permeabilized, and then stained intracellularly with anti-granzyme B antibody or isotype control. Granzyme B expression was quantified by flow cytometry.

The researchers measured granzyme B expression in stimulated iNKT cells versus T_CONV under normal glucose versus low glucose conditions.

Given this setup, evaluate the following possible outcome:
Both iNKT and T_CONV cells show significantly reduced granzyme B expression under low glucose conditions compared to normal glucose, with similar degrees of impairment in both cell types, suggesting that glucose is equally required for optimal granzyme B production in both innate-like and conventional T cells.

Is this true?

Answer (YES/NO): NO